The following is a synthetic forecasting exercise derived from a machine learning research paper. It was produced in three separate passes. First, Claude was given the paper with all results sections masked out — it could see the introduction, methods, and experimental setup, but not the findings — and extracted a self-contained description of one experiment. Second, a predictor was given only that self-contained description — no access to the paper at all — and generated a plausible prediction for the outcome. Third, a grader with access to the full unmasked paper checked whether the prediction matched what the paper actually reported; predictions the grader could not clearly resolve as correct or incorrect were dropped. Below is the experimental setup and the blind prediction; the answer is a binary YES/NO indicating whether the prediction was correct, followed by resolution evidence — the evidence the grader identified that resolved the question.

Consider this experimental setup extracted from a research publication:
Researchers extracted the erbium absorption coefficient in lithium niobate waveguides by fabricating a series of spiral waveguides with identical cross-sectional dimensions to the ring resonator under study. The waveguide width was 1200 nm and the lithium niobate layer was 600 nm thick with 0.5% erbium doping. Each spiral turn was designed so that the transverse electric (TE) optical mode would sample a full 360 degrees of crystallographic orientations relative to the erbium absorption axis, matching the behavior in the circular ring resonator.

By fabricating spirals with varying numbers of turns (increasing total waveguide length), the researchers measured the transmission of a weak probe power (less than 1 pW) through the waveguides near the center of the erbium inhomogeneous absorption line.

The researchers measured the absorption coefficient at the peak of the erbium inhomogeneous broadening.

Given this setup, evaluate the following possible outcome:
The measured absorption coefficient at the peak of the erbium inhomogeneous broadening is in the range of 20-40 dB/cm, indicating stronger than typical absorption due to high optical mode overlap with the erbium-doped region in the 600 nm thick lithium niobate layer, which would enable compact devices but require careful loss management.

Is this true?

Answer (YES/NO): YES